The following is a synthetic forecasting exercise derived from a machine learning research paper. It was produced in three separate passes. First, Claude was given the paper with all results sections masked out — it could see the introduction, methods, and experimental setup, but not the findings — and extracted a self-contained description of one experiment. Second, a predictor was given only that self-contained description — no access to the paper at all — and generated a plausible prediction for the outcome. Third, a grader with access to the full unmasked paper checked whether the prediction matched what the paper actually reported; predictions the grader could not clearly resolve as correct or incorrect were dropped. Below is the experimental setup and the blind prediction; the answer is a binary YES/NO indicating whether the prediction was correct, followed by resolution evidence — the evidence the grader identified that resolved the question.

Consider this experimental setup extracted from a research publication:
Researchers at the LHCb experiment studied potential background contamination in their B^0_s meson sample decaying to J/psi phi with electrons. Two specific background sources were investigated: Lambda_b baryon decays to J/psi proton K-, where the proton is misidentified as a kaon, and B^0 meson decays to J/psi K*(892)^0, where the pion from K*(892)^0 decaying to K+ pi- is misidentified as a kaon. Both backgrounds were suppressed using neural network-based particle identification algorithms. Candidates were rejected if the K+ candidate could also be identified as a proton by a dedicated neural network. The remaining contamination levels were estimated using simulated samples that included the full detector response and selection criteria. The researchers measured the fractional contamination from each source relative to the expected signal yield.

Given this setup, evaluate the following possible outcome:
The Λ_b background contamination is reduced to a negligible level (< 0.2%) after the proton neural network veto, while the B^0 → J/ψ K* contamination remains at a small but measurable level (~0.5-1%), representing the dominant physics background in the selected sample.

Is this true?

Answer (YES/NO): NO